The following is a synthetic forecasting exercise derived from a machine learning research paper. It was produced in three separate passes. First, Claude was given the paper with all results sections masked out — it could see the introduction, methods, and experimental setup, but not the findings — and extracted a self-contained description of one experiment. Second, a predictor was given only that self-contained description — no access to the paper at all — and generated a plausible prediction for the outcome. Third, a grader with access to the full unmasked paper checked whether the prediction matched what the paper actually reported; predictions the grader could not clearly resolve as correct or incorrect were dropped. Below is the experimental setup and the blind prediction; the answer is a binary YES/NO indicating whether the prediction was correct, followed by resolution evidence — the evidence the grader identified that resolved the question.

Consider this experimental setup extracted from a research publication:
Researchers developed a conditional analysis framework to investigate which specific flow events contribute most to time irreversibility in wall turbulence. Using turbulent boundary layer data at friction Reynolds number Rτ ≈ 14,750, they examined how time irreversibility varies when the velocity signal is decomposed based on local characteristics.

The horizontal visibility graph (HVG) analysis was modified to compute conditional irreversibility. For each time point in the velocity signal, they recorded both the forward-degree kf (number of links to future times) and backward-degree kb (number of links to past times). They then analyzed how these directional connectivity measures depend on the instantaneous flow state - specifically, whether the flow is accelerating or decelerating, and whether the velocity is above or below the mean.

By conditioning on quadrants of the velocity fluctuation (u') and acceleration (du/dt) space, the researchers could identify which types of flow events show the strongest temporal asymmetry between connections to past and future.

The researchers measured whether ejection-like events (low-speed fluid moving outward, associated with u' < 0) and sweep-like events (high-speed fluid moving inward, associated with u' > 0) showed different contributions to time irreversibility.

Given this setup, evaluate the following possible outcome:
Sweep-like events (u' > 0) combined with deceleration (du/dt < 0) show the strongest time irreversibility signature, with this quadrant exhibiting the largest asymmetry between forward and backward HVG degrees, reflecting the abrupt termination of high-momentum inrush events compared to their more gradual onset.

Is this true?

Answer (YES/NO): NO